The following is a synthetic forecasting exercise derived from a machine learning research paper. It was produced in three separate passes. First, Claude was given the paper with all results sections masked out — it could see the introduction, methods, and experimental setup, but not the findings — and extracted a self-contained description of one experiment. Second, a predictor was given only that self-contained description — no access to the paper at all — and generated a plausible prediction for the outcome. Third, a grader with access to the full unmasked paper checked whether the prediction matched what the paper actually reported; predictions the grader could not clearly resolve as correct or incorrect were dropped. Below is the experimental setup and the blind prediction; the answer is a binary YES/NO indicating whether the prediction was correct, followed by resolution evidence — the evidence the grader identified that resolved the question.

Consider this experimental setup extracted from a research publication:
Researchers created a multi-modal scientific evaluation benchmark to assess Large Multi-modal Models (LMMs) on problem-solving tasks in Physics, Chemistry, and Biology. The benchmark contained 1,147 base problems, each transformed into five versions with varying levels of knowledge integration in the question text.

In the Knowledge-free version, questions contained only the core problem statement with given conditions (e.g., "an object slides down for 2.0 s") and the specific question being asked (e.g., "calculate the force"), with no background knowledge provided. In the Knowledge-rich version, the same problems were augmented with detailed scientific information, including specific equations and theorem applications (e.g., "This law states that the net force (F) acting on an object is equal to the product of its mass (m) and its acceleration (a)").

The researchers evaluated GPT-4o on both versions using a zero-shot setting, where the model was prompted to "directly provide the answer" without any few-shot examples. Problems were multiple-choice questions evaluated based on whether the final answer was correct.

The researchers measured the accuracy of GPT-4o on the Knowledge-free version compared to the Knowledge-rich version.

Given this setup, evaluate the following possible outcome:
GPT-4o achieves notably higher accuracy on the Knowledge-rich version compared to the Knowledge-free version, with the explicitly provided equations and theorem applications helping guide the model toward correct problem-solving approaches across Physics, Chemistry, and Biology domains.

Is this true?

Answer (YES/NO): NO